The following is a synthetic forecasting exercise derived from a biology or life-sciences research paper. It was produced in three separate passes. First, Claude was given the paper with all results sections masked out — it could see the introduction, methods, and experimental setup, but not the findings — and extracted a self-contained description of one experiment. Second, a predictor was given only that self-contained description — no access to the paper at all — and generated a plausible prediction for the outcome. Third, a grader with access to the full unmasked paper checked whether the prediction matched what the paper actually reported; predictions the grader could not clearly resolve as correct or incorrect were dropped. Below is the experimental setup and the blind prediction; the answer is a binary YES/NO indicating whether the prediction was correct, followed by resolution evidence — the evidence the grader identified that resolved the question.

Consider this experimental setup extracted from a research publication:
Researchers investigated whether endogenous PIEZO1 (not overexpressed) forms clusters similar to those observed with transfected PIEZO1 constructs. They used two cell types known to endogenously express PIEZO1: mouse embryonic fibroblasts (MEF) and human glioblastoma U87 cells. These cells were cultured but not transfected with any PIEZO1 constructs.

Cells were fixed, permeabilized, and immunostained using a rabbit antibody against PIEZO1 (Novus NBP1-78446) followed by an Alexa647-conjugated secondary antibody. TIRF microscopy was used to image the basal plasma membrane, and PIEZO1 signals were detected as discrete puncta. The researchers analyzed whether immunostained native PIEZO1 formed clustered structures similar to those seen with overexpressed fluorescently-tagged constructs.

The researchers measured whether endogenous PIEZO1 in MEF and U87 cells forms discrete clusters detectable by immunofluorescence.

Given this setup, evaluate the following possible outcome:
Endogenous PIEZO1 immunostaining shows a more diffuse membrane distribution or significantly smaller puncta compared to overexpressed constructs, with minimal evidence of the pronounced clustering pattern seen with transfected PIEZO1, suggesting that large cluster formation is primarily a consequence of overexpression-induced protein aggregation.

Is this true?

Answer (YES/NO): NO